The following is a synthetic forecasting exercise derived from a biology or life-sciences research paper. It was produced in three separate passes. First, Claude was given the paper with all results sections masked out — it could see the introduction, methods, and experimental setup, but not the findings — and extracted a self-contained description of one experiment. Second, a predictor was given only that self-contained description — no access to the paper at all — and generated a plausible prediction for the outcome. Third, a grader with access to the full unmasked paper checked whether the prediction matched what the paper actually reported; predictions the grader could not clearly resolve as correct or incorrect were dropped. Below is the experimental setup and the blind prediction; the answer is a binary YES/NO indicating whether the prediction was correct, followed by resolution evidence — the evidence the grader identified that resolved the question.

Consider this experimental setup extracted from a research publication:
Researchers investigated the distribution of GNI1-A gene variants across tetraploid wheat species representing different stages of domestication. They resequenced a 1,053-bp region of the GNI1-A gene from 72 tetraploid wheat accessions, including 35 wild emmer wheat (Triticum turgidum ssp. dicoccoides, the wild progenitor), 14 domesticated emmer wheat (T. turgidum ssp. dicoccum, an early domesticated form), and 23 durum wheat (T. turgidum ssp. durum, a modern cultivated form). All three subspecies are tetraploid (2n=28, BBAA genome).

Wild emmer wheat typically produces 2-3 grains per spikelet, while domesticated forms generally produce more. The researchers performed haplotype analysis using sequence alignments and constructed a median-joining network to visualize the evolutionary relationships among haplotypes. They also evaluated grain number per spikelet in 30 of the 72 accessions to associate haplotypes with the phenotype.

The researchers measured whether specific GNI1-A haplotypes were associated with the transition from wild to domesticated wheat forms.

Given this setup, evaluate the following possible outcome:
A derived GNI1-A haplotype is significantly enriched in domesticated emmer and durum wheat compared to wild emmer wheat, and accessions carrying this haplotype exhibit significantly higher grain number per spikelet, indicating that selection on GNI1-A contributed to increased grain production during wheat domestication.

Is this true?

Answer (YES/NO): NO